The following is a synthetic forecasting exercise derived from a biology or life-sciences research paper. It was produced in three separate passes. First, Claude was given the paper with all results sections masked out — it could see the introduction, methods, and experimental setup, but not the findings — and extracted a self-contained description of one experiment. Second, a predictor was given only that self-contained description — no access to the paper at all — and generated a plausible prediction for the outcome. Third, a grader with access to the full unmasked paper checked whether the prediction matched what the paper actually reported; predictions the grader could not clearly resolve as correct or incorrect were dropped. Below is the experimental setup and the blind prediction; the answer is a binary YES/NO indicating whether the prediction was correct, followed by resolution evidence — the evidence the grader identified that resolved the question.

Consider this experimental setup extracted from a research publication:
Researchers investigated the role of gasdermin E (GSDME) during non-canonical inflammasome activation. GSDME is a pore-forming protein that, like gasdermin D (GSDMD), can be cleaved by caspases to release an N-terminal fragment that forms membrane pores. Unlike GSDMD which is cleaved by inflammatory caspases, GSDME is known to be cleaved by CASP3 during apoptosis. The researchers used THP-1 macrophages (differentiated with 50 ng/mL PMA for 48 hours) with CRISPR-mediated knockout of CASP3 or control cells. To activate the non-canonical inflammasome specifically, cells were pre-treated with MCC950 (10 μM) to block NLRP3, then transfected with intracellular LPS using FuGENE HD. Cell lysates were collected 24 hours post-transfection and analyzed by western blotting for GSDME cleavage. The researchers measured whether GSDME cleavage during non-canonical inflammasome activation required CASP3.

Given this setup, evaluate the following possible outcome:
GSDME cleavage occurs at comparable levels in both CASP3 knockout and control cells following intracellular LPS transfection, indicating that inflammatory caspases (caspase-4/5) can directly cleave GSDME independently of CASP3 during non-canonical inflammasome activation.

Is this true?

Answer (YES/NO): NO